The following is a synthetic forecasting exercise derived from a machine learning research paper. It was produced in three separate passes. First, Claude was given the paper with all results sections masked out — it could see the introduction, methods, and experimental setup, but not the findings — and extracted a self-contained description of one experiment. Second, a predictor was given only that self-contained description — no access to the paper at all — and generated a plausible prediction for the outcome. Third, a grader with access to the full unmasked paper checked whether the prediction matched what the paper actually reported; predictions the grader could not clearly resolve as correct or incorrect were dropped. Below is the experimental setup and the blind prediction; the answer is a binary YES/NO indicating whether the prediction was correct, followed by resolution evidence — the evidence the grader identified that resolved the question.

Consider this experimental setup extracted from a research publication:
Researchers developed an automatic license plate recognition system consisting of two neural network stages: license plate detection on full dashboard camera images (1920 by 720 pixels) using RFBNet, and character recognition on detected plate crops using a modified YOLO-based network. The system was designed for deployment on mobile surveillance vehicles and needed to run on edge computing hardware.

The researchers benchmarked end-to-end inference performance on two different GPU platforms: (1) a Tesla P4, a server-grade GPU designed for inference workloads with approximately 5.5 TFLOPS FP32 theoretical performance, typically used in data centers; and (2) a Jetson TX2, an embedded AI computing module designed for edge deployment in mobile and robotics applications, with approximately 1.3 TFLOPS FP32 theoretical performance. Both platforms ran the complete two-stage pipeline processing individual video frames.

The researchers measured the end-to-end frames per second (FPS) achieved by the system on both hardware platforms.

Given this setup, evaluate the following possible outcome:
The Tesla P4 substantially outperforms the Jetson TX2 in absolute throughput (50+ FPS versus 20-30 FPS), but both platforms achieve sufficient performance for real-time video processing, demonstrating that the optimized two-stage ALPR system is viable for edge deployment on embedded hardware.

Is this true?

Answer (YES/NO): NO